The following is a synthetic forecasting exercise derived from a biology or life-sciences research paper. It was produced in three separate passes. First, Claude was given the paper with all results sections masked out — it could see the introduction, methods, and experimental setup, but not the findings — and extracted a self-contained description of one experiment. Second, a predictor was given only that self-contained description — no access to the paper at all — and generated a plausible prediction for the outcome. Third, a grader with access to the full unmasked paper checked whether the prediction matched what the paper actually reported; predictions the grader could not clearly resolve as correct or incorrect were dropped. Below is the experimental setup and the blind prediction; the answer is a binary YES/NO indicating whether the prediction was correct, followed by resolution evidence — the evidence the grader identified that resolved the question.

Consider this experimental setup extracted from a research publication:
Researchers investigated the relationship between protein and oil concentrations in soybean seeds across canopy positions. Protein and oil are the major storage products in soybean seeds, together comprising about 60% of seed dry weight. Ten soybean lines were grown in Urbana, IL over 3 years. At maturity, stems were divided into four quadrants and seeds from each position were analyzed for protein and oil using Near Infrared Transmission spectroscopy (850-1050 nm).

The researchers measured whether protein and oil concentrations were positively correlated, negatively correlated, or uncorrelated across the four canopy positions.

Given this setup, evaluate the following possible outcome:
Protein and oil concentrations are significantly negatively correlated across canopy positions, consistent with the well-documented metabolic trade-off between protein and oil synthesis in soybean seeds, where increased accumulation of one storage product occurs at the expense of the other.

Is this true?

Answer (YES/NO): YES